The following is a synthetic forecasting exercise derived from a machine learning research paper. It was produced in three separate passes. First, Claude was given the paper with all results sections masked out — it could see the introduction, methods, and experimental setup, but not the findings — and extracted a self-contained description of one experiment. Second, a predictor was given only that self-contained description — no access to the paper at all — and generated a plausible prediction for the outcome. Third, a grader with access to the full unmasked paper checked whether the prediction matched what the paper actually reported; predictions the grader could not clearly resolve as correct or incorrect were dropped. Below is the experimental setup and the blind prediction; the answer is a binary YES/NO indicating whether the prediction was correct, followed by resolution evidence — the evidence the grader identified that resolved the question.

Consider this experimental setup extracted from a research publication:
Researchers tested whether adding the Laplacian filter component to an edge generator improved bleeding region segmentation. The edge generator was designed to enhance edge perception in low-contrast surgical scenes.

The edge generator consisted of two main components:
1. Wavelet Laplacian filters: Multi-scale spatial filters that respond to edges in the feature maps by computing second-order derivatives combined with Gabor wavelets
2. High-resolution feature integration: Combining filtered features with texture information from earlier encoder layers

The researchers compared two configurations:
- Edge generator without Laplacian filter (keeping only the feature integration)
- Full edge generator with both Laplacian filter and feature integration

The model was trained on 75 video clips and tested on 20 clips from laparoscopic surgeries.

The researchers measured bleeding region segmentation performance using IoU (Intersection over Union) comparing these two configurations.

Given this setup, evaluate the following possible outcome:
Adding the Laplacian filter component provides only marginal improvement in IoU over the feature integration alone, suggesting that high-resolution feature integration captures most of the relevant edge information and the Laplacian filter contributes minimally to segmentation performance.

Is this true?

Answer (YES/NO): NO